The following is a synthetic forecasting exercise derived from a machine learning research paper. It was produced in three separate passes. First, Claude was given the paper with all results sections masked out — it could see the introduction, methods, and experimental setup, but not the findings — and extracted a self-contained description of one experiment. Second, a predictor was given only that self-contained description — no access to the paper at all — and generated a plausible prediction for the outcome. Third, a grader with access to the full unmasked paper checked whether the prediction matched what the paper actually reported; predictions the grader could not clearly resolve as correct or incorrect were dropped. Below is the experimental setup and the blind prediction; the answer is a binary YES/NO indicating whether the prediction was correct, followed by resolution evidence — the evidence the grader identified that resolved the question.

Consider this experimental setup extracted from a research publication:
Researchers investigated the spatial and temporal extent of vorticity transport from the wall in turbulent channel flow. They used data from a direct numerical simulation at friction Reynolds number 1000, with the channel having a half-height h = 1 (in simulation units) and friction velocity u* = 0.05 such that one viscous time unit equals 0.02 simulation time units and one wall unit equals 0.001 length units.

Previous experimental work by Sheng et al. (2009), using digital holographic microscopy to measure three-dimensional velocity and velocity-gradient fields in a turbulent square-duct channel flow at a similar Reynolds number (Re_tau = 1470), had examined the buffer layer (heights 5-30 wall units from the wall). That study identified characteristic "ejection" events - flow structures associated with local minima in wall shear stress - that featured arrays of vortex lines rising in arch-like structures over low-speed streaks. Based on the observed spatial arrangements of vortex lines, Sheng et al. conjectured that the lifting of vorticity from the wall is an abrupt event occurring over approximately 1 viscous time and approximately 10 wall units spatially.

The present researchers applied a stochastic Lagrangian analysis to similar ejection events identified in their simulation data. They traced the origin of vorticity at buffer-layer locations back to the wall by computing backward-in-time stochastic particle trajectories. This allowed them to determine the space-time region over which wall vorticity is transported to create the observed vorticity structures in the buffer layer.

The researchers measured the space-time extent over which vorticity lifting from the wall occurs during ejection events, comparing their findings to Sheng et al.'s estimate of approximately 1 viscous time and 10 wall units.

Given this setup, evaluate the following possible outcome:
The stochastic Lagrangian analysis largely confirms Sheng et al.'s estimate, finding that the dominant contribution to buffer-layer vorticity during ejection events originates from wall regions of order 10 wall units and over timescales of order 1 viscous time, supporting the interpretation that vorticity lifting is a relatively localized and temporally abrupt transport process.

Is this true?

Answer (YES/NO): NO